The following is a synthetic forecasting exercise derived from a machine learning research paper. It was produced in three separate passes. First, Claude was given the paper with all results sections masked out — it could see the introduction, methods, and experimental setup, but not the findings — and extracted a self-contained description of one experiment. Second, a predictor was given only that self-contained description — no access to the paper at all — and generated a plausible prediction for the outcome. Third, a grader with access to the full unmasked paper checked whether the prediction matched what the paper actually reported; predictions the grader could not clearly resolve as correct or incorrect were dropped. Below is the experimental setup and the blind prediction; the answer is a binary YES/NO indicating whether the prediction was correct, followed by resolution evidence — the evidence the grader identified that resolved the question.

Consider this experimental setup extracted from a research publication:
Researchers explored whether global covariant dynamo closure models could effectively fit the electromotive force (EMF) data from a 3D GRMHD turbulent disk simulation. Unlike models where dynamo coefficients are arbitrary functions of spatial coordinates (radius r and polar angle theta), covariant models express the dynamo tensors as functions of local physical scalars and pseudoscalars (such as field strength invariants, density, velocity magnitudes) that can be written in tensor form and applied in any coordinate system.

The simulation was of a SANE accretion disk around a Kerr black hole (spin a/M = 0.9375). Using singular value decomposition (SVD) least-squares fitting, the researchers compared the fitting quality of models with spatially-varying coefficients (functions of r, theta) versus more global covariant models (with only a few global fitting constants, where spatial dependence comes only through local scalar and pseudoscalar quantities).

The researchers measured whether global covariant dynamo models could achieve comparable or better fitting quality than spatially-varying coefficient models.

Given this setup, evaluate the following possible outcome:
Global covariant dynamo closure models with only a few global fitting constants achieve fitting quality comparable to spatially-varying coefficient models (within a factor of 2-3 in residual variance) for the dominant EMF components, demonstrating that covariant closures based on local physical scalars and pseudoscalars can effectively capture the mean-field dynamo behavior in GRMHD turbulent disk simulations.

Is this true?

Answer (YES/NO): NO